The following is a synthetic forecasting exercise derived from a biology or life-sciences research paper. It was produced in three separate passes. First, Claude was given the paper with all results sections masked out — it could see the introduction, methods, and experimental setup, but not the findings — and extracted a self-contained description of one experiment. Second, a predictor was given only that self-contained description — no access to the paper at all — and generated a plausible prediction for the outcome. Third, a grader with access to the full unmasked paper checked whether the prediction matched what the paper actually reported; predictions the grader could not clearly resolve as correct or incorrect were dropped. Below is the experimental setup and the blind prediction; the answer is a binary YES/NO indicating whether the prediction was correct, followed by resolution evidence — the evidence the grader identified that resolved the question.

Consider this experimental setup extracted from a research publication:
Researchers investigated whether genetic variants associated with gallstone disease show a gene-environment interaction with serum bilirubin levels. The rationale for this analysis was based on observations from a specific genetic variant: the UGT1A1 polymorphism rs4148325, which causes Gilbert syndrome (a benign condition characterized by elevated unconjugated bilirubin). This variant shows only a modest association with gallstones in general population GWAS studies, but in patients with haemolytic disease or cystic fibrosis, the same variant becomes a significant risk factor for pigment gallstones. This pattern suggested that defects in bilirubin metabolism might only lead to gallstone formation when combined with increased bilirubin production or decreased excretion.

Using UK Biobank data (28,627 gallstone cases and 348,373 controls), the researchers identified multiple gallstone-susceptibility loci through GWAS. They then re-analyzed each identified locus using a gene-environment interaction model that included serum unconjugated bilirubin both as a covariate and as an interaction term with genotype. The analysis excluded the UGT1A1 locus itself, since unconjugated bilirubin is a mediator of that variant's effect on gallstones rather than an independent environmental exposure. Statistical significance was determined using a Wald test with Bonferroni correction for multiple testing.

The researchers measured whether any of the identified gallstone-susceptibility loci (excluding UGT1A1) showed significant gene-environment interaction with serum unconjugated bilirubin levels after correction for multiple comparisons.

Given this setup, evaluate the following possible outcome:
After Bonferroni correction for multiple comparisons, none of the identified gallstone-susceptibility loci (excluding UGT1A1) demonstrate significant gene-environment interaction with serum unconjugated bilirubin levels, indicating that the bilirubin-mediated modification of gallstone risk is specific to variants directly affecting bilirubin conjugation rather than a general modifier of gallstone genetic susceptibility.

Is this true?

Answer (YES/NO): YES